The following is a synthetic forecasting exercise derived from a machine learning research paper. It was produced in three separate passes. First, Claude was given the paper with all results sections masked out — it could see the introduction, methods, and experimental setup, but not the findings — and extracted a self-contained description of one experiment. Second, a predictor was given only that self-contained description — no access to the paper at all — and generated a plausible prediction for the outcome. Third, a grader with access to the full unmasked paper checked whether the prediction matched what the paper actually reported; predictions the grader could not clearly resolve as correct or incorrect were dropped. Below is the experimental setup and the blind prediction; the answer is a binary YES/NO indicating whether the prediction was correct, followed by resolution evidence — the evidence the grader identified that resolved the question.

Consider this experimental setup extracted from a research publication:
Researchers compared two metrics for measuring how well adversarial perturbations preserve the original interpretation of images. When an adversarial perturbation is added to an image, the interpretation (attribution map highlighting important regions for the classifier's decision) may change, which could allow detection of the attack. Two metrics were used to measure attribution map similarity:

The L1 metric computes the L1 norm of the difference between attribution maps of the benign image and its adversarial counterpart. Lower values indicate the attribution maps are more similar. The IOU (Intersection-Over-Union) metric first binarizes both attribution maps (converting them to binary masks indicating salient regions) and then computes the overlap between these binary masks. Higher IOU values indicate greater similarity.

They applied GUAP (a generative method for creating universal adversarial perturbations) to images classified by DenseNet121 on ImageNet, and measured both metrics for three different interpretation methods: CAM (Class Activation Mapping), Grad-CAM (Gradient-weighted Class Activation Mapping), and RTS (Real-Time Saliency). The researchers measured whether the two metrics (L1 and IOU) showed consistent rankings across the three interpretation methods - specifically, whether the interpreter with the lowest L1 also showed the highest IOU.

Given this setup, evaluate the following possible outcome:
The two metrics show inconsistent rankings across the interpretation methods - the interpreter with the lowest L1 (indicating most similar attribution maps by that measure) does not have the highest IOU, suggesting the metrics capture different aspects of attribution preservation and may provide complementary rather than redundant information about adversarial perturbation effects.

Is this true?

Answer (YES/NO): NO